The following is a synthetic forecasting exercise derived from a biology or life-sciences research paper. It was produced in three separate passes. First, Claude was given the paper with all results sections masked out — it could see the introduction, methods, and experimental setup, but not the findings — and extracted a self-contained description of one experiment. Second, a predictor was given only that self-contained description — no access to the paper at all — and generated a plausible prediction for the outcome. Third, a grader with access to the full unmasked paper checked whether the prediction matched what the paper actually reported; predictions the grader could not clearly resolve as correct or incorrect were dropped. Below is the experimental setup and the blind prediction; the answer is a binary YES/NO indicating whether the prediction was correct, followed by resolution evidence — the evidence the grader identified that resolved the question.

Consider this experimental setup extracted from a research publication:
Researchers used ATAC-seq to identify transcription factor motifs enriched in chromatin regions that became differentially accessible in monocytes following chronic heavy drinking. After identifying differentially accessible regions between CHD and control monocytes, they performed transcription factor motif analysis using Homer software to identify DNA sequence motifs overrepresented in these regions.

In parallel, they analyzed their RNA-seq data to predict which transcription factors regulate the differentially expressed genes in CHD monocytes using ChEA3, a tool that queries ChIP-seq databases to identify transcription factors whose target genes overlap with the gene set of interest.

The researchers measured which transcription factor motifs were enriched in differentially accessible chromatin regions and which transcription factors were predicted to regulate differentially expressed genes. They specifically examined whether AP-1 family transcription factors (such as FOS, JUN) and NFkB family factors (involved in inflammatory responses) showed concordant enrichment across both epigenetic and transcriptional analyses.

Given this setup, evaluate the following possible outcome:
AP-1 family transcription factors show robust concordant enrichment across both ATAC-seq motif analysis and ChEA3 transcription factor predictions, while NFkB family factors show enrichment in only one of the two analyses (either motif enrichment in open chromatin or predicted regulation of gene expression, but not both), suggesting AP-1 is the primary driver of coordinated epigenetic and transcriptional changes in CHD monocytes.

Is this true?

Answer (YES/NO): YES